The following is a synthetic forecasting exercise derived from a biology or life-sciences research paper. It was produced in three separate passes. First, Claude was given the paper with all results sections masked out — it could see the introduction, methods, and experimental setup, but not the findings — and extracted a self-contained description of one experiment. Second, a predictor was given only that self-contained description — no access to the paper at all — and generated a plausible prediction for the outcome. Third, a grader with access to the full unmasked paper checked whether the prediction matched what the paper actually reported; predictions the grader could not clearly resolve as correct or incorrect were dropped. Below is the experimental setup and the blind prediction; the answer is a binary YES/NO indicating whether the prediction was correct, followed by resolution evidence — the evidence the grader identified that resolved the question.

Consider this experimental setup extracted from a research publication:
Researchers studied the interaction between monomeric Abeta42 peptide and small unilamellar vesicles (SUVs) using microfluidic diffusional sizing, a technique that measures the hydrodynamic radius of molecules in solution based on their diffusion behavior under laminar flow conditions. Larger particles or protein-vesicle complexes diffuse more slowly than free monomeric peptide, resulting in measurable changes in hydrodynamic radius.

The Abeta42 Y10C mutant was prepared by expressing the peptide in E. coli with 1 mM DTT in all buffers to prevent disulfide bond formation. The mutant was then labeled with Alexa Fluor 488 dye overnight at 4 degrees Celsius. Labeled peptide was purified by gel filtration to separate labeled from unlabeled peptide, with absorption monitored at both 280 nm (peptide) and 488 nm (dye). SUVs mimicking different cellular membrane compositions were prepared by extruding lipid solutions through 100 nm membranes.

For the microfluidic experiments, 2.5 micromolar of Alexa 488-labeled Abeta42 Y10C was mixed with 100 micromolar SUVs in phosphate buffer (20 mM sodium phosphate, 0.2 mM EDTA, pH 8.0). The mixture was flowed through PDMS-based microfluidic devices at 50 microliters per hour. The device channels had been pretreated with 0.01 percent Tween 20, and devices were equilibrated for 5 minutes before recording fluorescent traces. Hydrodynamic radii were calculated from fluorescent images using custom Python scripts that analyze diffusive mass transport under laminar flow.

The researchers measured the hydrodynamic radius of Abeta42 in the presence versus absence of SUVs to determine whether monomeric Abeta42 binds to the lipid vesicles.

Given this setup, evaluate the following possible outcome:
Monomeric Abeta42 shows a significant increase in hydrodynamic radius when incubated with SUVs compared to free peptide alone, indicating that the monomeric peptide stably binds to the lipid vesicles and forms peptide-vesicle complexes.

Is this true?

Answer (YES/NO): NO